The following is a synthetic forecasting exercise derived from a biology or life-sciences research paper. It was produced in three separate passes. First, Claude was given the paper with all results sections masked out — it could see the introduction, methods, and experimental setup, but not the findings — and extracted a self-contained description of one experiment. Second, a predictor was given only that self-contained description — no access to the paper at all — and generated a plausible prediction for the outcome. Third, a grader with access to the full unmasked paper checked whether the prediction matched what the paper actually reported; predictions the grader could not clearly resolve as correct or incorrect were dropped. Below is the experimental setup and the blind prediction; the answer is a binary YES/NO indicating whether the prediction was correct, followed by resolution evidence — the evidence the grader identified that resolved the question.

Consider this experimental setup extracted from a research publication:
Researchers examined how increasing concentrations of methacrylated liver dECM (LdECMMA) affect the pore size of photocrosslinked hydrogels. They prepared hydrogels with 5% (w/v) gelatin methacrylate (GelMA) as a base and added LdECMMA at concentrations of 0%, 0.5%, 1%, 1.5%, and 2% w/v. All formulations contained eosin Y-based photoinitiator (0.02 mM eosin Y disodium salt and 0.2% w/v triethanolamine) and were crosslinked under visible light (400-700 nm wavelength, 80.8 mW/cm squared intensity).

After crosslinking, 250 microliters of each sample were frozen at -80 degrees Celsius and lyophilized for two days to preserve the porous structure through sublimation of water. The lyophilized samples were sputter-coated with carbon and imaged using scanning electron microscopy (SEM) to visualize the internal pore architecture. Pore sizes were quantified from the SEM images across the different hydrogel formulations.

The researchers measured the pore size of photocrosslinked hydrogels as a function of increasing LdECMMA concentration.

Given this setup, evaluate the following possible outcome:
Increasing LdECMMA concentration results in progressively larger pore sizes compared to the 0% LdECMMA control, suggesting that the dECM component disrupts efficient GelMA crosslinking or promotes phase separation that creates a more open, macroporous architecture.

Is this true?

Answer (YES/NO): NO